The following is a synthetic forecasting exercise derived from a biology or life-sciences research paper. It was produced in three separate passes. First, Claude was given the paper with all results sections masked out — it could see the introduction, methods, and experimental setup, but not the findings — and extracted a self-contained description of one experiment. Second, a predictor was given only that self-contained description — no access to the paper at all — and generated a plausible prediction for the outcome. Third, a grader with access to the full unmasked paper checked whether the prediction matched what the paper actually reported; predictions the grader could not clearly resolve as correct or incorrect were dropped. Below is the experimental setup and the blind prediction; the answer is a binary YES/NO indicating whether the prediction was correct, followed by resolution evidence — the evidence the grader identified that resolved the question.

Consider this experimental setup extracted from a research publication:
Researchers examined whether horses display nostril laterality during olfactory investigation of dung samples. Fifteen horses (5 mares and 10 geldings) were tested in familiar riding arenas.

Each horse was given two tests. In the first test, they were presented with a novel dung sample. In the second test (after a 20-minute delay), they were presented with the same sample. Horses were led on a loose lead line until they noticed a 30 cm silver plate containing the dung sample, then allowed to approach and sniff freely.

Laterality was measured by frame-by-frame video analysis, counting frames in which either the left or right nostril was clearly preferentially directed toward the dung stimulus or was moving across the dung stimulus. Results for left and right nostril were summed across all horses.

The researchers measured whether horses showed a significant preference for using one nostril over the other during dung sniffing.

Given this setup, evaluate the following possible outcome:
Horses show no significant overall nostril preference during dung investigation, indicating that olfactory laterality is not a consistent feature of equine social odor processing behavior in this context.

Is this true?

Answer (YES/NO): YES